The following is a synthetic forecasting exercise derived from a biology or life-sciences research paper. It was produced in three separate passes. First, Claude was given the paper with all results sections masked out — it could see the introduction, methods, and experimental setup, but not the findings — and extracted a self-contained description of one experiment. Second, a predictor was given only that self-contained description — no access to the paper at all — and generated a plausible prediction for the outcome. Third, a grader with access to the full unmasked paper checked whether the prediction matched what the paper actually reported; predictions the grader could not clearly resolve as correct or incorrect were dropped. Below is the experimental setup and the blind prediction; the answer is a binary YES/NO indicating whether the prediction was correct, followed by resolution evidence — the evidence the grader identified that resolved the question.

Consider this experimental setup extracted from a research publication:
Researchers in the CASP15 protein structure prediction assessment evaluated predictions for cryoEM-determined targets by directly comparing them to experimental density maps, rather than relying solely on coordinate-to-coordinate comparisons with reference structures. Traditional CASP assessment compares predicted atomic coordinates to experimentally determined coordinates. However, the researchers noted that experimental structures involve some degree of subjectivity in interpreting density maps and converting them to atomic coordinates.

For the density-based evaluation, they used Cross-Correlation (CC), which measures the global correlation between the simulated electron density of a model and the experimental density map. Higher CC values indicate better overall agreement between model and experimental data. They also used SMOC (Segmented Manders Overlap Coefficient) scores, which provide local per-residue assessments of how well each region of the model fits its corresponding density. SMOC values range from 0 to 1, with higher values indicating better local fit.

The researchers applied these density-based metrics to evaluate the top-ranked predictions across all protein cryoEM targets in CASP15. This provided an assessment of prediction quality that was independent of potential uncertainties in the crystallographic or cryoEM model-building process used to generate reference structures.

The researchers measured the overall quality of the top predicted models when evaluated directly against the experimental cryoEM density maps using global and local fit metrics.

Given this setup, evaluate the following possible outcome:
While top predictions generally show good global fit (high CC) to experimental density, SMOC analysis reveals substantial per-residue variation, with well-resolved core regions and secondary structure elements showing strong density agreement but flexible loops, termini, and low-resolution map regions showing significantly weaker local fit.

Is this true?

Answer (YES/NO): NO